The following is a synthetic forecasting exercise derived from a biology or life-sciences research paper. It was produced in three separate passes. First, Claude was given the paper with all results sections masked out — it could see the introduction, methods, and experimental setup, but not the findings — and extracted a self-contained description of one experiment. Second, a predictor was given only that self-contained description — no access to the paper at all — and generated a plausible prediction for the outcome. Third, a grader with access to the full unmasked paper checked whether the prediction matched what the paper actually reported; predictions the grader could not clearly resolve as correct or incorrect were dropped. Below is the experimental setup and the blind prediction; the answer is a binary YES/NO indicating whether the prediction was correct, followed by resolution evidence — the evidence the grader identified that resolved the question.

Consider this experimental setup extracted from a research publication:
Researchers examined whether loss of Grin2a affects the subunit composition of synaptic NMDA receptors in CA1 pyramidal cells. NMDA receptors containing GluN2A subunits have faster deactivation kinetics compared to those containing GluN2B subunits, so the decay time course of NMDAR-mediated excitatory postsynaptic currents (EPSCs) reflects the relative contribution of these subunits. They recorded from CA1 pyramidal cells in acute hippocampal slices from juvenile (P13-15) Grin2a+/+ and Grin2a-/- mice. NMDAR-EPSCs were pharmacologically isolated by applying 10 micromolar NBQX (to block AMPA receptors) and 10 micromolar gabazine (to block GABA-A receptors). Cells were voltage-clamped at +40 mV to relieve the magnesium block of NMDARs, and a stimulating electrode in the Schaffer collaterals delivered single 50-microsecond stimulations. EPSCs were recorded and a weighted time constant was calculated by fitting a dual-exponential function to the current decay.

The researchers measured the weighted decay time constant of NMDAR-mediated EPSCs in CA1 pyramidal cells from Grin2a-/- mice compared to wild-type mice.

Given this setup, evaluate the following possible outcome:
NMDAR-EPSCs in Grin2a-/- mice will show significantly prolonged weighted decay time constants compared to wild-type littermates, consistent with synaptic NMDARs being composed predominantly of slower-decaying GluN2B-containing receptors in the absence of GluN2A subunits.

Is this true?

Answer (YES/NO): YES